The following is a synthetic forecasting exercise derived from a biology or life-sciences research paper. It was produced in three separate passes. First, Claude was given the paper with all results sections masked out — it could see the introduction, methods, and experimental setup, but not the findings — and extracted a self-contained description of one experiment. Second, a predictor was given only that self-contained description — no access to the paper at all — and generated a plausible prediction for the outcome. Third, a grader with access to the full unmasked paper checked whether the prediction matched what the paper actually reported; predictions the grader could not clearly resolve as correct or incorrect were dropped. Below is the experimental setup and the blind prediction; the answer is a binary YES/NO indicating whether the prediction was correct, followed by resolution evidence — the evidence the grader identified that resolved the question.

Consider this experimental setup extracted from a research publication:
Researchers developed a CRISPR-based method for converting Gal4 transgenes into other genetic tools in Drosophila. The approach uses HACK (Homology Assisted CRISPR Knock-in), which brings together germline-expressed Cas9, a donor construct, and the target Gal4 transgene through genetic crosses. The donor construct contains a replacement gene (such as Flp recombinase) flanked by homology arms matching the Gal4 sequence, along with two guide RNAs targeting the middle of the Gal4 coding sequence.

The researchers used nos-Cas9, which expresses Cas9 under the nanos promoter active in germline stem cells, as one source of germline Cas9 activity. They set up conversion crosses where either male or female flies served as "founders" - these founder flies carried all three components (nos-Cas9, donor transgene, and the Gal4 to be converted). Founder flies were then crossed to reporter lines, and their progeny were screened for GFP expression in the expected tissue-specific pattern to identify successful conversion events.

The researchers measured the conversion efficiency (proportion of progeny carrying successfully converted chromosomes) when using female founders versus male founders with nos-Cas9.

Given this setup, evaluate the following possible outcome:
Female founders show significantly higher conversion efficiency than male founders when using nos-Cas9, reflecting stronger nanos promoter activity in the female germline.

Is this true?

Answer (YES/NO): YES